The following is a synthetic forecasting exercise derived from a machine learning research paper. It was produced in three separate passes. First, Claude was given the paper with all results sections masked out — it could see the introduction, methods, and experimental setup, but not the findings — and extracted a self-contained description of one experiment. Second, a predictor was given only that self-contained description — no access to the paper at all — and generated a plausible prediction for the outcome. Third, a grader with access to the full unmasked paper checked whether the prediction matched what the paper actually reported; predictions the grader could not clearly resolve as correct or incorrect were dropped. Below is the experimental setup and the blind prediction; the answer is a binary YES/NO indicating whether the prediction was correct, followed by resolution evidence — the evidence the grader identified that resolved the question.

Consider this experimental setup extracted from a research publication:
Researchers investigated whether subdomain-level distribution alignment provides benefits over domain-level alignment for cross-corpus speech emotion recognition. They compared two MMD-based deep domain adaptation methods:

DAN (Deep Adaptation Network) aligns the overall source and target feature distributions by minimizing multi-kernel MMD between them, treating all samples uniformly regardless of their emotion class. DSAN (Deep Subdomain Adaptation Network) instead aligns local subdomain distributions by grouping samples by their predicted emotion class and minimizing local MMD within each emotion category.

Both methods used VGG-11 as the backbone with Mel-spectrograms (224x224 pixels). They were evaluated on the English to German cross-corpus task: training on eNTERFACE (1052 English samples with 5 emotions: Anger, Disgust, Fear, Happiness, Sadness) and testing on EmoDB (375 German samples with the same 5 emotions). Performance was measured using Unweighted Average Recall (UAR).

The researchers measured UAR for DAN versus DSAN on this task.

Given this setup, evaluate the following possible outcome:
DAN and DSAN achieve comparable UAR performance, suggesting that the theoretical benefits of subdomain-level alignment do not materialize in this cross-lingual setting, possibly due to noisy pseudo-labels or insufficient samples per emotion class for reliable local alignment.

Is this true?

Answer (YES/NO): NO